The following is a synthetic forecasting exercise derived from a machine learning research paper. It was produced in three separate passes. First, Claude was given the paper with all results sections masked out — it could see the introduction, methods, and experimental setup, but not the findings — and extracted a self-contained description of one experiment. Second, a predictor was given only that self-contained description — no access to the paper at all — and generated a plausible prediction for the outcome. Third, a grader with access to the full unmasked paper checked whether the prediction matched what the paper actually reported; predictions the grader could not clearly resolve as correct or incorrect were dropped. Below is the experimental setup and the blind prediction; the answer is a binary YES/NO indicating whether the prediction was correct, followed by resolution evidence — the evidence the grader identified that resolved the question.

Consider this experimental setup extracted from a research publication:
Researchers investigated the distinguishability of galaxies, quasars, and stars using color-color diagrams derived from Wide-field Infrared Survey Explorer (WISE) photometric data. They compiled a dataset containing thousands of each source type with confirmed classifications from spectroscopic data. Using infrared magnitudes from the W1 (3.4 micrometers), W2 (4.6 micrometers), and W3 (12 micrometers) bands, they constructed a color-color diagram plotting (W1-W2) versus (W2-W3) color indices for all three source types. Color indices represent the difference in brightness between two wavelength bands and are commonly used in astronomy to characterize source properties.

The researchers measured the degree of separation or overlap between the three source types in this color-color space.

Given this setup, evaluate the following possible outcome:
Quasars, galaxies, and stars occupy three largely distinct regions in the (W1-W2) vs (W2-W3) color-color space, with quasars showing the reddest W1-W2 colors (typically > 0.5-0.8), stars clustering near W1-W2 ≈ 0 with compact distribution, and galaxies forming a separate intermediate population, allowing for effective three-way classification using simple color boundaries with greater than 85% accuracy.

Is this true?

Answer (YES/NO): NO